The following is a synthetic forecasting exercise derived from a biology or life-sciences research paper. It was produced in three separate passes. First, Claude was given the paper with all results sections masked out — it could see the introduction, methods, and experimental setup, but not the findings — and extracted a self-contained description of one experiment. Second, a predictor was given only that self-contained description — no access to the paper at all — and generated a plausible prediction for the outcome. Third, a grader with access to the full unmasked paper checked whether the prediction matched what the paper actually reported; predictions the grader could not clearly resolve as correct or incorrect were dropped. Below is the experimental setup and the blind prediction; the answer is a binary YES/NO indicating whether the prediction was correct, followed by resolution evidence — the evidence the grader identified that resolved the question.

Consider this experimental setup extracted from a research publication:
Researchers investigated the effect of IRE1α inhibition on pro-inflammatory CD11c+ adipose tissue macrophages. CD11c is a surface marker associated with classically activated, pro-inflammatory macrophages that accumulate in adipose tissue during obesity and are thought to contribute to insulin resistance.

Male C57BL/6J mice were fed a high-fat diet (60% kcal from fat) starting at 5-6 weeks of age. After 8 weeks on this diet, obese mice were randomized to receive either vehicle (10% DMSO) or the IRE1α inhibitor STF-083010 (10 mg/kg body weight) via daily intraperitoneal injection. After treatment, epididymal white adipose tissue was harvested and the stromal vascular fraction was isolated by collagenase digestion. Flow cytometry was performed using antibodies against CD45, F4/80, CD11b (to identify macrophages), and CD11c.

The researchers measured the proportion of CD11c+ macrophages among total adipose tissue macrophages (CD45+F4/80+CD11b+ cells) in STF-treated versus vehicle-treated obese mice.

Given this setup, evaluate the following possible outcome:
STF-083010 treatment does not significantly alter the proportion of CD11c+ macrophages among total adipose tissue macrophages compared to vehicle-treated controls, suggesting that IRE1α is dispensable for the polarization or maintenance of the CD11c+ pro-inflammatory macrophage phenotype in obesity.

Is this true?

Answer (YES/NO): NO